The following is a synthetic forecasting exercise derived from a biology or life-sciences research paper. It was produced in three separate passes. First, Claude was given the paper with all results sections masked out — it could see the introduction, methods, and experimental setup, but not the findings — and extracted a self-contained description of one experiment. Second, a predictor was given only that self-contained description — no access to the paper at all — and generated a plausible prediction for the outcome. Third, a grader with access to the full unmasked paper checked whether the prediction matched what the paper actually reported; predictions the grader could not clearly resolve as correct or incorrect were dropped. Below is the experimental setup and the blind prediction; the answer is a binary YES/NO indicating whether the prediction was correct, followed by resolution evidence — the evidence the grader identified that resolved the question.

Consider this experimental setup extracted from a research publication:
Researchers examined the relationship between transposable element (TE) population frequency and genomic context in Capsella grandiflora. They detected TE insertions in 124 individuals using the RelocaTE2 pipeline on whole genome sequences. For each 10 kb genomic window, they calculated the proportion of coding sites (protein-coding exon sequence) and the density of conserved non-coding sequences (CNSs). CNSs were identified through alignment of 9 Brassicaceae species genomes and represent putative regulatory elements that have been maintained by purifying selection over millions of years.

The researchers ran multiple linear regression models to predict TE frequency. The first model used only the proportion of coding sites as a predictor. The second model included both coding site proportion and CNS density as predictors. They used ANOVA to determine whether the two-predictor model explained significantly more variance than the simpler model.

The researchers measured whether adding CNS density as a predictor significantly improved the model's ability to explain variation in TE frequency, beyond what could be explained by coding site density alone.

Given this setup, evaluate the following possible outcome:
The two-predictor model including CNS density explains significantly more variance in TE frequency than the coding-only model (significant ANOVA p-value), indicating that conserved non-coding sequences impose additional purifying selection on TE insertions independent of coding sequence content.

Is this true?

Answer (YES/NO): YES